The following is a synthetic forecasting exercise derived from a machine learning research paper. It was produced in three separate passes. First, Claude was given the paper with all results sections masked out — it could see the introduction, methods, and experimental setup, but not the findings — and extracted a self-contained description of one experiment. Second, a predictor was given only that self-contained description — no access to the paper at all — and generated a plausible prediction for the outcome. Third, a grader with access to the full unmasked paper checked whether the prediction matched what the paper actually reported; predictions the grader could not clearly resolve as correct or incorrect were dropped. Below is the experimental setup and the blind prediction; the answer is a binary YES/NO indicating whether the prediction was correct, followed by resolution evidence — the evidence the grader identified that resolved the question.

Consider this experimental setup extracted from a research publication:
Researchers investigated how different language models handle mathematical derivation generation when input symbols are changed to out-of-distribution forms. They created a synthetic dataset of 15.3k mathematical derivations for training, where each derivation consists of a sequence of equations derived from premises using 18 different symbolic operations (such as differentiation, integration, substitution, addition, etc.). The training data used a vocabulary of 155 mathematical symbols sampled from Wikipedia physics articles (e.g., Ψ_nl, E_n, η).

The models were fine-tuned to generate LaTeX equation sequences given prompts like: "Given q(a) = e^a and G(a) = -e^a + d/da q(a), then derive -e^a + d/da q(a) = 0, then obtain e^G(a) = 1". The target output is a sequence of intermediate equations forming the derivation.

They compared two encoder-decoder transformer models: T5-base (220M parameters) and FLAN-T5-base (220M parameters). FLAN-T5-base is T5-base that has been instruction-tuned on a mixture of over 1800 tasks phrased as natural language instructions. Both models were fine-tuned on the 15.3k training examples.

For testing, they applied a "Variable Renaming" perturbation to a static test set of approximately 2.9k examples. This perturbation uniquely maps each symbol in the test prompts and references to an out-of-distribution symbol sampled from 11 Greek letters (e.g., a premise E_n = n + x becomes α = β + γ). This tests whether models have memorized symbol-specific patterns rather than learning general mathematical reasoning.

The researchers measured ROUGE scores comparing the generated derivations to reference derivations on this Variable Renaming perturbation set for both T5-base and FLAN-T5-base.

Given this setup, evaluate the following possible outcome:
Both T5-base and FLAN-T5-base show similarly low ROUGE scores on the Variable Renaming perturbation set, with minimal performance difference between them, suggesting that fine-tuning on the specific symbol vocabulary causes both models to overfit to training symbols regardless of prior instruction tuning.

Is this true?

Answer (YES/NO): NO